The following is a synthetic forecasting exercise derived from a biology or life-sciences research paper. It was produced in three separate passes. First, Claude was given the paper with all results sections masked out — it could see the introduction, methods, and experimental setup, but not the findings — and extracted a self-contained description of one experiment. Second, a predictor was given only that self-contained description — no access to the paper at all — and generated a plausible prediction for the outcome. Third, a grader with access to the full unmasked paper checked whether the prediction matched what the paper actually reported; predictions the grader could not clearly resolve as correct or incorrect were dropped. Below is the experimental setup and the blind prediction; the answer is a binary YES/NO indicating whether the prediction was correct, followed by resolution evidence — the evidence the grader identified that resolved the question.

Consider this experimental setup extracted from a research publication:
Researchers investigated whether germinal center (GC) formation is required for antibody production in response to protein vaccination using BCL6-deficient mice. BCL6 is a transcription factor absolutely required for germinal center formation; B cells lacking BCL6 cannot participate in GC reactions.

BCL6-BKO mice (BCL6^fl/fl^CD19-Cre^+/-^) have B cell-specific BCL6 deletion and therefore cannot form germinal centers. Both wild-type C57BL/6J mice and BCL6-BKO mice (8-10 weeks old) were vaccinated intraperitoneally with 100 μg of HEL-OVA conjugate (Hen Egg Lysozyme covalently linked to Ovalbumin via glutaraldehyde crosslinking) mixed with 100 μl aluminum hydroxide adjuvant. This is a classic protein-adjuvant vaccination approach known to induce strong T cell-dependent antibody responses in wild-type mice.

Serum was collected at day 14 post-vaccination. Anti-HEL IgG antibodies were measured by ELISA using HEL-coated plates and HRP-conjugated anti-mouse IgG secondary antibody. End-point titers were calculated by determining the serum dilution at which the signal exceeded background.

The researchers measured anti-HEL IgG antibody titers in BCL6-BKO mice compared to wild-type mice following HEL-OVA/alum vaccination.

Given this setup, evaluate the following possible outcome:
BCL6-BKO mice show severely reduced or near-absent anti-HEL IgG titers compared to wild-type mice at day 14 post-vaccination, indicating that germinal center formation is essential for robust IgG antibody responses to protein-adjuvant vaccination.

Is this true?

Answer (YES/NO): NO